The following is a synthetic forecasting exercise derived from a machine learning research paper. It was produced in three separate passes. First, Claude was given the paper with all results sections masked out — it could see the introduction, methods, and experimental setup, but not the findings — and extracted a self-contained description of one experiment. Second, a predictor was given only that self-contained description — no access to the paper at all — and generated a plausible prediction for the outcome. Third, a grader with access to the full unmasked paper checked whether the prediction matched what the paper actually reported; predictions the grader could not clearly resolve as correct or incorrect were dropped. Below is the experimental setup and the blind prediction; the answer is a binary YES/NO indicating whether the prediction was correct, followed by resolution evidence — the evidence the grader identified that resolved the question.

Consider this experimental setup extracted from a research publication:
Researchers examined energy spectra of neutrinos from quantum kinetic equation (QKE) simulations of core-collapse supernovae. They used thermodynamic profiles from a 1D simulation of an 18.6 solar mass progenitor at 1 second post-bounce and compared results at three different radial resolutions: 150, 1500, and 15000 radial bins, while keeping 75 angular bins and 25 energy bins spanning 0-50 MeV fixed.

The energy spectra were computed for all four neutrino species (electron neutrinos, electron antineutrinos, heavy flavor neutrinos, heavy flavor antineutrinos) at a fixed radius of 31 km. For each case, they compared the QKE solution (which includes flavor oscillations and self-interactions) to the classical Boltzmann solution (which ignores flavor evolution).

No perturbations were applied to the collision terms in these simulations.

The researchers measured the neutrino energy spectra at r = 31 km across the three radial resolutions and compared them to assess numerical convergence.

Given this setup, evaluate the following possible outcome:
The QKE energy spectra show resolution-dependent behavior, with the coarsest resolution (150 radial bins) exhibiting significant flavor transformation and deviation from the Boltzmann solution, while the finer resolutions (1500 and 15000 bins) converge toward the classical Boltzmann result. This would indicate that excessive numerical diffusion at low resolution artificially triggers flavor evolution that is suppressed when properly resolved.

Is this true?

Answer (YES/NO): NO